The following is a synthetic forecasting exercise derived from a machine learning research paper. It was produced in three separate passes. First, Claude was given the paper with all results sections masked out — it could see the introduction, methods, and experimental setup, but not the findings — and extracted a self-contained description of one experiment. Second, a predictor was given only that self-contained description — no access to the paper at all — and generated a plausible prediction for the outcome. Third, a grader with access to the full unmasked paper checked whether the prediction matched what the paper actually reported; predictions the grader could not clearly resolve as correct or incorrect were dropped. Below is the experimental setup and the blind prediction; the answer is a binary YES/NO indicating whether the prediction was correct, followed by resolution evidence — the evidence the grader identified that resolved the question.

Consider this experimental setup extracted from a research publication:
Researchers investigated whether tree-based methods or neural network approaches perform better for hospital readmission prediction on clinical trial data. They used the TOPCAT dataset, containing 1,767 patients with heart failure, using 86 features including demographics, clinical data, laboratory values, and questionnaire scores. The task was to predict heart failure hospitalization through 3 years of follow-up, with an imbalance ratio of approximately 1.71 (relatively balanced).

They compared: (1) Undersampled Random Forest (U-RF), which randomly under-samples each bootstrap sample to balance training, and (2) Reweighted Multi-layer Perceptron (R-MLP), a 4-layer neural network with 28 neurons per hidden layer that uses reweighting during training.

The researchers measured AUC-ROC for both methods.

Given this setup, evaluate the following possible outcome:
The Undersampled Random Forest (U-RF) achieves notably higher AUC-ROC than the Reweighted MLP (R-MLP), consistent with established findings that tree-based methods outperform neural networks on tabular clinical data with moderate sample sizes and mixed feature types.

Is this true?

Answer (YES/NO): NO